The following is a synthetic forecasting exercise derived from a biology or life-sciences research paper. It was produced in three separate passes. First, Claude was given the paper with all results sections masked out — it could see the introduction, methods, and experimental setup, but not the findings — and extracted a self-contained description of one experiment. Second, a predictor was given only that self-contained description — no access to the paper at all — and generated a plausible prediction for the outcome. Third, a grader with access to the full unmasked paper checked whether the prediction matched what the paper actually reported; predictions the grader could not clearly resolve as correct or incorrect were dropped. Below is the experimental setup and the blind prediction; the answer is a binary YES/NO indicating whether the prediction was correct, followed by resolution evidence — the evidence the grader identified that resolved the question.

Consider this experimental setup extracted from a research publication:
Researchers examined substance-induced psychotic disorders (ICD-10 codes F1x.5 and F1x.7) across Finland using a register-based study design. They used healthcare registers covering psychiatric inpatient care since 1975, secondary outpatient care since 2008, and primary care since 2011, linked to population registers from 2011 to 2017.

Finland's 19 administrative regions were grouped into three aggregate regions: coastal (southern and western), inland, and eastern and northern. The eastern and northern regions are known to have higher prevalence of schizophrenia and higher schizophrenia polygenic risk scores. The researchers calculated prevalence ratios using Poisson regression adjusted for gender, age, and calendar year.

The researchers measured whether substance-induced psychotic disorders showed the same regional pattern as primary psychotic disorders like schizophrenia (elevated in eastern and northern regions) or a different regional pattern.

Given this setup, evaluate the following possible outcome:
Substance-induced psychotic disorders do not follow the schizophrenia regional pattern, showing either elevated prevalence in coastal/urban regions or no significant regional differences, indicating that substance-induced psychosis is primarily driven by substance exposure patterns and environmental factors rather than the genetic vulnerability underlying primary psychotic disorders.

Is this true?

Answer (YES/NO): YES